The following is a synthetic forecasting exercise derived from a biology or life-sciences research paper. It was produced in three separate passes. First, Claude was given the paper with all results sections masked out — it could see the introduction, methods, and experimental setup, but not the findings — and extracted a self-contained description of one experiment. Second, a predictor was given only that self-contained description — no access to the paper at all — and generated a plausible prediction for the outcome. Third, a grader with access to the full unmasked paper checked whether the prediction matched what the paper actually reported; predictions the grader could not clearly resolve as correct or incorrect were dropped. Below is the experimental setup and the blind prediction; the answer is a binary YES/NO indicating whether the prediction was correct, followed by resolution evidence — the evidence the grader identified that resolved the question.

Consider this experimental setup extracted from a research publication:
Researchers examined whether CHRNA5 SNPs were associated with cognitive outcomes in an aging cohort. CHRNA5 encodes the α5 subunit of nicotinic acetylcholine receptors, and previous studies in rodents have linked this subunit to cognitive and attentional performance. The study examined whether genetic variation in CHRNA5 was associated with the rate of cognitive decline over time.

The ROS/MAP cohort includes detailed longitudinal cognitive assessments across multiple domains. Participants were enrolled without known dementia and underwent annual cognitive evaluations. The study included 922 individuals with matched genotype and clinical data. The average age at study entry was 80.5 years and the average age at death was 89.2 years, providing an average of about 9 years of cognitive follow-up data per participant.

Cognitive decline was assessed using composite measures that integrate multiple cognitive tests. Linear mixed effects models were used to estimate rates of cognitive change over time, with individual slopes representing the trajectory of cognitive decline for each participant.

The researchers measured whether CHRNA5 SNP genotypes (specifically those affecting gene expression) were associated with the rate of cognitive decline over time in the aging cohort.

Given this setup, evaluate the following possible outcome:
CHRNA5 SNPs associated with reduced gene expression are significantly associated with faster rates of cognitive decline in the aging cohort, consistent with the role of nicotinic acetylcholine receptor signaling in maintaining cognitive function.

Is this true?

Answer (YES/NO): NO